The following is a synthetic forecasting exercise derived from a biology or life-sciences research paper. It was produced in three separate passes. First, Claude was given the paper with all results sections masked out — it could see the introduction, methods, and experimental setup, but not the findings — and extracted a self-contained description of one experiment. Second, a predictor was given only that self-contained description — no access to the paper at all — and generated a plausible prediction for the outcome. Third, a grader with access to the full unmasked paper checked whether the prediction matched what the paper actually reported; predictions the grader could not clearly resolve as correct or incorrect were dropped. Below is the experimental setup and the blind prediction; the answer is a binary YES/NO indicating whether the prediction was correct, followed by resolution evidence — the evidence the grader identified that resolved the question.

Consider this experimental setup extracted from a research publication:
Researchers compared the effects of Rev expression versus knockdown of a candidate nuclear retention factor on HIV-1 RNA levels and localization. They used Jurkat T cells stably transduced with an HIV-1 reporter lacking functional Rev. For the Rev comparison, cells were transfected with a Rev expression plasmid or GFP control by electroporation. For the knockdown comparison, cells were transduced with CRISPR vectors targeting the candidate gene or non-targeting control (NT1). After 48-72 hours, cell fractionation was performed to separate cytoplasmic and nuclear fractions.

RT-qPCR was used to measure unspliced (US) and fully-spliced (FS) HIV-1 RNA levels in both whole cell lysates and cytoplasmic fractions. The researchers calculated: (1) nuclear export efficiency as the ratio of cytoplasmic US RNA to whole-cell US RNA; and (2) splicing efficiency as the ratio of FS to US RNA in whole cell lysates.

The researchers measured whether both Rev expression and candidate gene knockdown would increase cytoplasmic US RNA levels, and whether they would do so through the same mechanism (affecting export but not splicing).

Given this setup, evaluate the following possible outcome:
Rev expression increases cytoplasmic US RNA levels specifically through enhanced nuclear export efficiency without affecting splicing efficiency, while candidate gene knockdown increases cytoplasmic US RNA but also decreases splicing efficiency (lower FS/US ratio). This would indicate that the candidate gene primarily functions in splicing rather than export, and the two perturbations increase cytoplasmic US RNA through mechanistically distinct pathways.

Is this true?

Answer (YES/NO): NO